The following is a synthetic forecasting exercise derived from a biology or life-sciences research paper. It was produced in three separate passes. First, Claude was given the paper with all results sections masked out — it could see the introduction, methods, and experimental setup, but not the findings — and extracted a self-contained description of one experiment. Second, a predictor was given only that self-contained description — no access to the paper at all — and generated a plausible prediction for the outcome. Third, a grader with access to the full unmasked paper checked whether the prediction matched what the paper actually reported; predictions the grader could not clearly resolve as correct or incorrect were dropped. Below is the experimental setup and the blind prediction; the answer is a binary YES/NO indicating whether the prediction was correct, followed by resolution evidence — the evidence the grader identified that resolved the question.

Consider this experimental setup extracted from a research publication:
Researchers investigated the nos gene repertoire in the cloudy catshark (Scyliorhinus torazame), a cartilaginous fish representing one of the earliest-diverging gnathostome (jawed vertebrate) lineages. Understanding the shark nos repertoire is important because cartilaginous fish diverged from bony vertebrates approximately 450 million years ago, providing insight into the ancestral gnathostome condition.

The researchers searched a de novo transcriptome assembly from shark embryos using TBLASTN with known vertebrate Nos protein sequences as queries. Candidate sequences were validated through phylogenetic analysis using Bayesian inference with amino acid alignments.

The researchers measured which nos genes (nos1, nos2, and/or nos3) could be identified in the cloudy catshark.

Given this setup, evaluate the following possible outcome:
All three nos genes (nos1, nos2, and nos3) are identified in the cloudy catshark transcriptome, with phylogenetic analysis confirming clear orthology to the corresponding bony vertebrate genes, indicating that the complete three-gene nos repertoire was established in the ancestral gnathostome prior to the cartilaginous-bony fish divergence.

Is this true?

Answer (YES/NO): YES